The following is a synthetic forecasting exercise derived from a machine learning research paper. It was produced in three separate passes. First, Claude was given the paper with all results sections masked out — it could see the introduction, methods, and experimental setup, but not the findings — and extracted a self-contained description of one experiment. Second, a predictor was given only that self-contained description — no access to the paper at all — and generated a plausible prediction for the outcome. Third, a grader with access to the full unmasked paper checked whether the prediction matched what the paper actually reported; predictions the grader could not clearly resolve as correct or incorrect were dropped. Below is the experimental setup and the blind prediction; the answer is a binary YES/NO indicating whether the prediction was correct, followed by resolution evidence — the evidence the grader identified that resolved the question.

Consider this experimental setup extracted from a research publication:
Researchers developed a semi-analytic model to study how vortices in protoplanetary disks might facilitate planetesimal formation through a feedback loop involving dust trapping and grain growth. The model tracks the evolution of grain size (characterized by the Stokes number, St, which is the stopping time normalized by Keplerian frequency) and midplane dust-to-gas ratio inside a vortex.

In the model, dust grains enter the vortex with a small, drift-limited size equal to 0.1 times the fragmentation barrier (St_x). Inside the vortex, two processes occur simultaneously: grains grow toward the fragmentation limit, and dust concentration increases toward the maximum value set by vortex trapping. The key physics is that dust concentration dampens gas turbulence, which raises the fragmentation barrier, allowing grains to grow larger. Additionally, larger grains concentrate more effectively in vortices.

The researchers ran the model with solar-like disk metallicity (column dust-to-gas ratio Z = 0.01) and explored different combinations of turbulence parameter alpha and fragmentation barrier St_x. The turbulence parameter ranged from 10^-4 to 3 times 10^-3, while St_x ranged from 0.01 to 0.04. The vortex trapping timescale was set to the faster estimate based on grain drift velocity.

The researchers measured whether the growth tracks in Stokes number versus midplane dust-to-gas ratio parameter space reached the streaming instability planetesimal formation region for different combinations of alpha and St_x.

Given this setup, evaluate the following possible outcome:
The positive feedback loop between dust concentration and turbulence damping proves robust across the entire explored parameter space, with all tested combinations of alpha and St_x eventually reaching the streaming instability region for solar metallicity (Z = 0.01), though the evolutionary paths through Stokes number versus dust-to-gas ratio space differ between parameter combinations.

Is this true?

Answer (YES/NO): NO